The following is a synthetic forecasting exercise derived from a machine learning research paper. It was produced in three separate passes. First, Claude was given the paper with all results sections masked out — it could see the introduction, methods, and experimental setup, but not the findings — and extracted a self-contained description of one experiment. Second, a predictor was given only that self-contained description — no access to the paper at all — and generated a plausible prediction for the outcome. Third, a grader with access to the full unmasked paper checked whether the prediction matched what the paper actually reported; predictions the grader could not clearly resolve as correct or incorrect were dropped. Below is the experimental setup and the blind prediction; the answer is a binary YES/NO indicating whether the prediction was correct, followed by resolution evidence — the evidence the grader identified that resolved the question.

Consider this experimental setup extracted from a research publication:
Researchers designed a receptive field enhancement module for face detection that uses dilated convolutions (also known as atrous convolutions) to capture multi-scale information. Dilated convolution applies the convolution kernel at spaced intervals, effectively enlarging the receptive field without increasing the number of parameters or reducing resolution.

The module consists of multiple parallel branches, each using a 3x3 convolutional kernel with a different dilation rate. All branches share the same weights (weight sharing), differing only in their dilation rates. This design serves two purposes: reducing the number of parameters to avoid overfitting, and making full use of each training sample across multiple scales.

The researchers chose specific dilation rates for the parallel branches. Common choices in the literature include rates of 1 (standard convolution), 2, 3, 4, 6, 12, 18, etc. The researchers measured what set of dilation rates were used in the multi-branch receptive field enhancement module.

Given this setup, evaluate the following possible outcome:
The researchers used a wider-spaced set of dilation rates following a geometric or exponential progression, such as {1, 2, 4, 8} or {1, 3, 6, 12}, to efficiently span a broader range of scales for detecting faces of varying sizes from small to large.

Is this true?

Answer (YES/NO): NO